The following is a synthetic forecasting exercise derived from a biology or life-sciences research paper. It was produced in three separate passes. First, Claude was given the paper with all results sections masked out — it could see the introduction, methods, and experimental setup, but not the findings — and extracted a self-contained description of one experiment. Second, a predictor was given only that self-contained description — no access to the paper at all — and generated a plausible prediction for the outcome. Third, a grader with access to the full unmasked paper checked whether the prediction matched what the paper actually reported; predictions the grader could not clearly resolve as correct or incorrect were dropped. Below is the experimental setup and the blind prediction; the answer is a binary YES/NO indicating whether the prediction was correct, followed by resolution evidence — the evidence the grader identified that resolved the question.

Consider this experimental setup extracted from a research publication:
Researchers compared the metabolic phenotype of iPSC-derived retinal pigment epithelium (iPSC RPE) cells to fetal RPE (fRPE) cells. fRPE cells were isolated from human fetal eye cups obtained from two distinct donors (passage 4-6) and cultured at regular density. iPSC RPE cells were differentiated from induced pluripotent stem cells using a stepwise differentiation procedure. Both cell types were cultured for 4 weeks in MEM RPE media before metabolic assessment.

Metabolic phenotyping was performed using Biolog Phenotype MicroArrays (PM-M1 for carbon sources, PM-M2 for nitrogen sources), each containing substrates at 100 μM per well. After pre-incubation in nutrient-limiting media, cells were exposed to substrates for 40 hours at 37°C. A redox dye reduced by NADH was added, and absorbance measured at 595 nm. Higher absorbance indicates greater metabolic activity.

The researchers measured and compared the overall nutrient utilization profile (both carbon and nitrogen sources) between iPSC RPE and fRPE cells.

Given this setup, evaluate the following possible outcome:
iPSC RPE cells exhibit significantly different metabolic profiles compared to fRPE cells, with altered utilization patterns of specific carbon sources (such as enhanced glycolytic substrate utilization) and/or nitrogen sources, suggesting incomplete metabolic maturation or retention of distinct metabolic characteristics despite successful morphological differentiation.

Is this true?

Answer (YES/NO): NO